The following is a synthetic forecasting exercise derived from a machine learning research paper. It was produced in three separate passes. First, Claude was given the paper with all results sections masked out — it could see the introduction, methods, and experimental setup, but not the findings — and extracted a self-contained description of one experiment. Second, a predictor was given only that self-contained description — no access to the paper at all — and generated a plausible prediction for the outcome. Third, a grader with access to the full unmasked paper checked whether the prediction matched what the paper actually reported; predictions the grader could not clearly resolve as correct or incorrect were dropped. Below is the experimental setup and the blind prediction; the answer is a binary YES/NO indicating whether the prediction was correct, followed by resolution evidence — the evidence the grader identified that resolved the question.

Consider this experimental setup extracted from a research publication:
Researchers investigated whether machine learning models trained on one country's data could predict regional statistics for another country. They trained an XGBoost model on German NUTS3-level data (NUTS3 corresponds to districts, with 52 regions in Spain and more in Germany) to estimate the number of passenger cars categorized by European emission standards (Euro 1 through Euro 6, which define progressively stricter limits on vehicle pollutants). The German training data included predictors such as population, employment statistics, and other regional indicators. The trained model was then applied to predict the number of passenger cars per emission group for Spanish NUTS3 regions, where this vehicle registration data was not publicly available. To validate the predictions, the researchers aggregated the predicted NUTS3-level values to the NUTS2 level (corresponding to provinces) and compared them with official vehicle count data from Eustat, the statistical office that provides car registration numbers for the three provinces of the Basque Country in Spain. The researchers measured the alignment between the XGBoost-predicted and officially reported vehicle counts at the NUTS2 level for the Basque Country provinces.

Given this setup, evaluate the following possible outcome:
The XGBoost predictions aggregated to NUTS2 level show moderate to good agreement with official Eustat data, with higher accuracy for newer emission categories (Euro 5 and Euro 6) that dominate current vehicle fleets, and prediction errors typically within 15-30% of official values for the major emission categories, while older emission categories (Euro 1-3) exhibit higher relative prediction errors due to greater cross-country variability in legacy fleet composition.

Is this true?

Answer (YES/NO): NO